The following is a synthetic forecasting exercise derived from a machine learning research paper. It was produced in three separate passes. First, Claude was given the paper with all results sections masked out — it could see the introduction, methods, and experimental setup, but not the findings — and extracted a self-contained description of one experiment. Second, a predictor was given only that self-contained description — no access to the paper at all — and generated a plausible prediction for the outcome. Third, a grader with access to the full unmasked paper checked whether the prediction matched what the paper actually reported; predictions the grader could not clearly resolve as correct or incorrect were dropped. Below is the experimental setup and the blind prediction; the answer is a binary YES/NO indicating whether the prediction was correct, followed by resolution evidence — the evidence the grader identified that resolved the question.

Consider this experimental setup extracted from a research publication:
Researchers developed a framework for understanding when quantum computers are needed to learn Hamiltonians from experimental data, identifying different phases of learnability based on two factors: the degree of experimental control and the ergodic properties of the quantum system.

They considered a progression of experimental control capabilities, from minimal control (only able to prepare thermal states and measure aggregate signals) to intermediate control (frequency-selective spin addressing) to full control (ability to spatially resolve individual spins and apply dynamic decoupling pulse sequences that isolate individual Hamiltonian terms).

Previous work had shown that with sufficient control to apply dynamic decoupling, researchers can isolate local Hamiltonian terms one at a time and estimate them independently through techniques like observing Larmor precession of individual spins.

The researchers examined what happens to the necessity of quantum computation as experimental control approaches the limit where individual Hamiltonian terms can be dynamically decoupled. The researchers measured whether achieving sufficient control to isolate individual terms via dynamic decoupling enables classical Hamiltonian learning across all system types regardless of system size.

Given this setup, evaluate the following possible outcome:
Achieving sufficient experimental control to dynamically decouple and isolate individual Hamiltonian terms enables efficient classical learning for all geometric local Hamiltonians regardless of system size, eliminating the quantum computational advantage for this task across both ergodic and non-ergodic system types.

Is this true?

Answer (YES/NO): YES